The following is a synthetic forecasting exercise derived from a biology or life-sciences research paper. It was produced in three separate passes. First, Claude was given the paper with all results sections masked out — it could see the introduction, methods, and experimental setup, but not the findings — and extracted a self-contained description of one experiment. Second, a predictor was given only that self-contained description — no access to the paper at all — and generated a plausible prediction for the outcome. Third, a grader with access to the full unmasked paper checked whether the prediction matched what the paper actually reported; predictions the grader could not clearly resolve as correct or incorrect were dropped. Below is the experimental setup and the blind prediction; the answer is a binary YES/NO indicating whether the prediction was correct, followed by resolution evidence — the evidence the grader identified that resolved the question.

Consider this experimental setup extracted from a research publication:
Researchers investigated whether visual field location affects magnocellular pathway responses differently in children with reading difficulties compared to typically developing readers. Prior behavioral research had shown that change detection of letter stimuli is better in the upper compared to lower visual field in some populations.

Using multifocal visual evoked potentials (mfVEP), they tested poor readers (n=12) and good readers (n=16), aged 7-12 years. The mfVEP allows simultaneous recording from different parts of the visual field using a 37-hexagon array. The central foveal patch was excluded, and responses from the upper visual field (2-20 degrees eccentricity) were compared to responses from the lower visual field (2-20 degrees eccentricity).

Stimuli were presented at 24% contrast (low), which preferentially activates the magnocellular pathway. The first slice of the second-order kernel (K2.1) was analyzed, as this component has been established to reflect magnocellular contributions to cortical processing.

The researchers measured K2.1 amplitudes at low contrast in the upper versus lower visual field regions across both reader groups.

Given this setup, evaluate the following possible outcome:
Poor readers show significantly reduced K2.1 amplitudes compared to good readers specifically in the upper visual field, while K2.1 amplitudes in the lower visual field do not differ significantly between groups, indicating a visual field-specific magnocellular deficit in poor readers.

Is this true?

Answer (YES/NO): NO